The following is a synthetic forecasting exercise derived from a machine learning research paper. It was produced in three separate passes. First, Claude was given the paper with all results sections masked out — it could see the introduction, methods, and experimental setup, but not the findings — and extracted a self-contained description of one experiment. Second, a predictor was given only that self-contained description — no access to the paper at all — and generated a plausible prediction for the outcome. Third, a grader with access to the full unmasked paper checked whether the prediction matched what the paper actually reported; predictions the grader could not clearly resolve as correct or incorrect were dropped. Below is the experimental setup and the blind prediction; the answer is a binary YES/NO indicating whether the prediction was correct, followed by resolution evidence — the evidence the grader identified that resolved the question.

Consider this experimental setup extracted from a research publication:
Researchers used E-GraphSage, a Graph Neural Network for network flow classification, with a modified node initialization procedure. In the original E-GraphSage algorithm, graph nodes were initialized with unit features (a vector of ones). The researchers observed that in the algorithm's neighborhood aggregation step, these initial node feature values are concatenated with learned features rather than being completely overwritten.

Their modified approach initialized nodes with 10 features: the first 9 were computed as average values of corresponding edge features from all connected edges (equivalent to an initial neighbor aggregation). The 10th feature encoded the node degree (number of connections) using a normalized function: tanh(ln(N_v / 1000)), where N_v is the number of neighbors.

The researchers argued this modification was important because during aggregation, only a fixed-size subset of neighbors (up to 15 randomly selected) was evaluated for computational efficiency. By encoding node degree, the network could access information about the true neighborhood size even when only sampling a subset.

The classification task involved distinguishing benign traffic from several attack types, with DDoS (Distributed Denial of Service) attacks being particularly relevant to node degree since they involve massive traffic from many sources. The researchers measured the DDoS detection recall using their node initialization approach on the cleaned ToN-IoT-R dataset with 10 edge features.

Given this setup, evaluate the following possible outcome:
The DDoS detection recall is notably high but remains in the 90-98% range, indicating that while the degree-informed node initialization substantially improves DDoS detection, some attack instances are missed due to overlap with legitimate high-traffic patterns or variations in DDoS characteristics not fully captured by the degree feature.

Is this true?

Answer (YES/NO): NO